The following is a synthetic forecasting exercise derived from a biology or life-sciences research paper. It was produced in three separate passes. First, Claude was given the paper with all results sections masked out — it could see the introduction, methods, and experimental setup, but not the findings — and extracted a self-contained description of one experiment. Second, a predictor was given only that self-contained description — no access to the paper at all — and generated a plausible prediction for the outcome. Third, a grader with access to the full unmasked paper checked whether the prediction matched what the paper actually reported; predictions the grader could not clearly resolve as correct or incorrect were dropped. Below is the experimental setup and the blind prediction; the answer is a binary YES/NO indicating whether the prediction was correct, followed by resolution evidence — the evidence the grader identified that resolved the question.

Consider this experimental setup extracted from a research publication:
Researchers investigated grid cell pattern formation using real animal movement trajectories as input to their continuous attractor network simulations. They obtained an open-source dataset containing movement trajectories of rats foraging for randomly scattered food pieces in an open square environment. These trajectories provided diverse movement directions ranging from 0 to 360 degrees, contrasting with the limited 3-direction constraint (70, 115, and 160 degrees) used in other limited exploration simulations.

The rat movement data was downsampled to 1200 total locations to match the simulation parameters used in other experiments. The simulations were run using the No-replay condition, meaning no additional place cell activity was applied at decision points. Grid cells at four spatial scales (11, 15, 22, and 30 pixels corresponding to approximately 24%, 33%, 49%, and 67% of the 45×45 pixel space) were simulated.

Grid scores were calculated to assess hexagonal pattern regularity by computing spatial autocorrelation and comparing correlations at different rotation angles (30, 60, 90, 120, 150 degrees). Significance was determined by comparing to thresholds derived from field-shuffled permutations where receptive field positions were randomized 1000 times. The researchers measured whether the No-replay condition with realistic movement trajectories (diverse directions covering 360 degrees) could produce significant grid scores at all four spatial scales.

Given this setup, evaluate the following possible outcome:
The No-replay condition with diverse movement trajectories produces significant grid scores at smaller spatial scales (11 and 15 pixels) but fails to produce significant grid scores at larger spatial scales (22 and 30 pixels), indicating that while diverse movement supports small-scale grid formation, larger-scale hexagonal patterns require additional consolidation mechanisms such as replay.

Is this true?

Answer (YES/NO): NO